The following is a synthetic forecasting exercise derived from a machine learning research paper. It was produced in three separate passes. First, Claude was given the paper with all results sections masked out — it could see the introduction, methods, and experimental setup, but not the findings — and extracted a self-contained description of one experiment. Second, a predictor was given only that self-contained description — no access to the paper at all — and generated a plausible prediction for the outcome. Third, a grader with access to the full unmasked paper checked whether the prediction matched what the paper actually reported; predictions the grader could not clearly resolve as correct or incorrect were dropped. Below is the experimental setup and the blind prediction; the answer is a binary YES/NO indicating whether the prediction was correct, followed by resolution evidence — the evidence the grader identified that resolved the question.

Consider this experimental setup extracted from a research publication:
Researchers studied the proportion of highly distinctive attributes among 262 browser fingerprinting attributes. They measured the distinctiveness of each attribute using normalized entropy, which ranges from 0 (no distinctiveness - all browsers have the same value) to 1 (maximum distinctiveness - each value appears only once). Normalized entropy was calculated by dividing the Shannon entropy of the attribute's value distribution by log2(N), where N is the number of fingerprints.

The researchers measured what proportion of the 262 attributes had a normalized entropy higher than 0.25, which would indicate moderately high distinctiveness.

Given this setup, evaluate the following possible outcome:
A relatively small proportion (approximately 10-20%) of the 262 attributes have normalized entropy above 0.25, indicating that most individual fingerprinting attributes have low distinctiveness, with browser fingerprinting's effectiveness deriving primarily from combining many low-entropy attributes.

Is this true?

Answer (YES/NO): YES